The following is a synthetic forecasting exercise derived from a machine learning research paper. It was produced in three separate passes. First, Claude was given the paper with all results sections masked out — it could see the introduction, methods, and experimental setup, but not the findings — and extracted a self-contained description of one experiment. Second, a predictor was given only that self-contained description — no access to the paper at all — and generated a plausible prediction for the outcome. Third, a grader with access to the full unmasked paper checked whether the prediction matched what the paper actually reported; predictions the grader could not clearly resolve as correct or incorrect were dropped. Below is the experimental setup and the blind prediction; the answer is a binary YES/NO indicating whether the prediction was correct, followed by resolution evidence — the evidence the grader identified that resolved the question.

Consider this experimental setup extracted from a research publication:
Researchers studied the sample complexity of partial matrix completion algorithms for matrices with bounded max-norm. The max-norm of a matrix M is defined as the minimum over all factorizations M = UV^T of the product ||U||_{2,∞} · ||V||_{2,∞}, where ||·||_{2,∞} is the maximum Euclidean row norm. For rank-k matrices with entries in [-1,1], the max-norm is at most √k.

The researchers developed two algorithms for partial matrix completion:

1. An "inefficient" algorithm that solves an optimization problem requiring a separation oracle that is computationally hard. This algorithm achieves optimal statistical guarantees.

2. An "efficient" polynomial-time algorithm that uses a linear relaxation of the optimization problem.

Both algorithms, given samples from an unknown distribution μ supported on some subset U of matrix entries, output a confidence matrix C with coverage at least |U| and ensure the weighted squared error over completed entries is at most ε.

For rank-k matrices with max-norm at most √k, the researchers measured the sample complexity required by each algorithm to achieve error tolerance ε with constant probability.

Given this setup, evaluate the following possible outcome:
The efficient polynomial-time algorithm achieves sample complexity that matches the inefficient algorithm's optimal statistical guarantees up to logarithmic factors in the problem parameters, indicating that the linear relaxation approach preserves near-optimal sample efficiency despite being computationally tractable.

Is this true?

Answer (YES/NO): NO